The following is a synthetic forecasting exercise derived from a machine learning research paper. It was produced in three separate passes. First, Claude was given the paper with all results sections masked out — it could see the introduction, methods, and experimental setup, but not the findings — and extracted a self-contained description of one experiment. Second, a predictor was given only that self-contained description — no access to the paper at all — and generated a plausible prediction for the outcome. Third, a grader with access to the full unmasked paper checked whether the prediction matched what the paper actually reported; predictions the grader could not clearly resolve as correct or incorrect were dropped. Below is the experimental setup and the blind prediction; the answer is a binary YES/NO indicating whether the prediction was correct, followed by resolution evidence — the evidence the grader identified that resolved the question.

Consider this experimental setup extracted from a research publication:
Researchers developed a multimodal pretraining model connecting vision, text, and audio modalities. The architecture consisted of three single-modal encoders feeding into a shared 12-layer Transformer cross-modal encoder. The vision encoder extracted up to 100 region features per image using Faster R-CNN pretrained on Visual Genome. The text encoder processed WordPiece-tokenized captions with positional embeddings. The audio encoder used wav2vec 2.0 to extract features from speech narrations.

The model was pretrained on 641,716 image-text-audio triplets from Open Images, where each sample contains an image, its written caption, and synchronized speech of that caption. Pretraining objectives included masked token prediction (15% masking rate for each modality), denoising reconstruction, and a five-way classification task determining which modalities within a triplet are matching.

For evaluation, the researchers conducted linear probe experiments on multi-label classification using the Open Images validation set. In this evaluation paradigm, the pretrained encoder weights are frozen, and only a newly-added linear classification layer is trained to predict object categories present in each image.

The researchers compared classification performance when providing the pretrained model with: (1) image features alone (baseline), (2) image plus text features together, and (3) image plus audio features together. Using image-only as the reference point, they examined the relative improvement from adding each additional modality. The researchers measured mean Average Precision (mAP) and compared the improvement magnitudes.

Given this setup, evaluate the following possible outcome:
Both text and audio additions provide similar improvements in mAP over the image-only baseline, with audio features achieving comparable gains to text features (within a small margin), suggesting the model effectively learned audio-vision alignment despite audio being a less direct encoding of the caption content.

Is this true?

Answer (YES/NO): NO